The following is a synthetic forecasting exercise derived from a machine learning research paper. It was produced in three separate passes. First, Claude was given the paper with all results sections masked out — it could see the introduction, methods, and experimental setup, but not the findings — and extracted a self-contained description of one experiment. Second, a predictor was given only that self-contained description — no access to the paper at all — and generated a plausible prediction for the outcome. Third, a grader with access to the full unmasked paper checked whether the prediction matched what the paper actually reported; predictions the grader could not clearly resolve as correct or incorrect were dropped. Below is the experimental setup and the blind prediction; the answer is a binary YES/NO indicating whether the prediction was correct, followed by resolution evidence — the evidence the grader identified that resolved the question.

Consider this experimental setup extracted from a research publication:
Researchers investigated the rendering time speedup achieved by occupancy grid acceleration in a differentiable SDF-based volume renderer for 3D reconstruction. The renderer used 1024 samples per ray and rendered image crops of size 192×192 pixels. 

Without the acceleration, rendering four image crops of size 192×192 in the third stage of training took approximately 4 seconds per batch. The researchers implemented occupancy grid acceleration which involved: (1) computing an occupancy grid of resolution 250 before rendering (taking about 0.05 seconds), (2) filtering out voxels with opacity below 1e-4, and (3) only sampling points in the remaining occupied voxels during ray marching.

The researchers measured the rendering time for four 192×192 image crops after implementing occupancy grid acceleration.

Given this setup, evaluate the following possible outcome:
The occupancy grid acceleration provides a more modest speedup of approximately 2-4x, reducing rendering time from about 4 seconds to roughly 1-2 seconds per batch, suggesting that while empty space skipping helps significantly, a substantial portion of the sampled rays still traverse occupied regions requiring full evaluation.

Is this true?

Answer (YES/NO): NO